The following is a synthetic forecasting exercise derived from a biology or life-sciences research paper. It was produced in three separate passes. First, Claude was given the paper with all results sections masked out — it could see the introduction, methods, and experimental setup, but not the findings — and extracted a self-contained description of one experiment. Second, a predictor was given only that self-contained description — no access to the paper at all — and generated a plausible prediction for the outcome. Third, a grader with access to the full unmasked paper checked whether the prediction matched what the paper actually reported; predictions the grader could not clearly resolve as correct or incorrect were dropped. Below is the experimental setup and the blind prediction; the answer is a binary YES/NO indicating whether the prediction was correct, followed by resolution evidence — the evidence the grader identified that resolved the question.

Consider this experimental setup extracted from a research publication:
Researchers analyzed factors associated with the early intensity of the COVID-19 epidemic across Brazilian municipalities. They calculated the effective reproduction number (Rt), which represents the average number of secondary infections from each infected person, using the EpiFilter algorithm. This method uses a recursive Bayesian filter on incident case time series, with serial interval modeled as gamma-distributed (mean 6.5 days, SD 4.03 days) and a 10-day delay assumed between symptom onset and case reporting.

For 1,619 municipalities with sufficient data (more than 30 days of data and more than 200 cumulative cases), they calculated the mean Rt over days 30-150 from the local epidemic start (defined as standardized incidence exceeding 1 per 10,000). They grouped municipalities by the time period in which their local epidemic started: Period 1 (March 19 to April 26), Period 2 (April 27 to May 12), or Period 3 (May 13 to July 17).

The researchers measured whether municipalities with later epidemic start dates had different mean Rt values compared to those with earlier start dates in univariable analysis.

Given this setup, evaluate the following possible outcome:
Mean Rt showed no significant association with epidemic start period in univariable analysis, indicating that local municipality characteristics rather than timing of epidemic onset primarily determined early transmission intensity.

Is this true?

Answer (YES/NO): NO